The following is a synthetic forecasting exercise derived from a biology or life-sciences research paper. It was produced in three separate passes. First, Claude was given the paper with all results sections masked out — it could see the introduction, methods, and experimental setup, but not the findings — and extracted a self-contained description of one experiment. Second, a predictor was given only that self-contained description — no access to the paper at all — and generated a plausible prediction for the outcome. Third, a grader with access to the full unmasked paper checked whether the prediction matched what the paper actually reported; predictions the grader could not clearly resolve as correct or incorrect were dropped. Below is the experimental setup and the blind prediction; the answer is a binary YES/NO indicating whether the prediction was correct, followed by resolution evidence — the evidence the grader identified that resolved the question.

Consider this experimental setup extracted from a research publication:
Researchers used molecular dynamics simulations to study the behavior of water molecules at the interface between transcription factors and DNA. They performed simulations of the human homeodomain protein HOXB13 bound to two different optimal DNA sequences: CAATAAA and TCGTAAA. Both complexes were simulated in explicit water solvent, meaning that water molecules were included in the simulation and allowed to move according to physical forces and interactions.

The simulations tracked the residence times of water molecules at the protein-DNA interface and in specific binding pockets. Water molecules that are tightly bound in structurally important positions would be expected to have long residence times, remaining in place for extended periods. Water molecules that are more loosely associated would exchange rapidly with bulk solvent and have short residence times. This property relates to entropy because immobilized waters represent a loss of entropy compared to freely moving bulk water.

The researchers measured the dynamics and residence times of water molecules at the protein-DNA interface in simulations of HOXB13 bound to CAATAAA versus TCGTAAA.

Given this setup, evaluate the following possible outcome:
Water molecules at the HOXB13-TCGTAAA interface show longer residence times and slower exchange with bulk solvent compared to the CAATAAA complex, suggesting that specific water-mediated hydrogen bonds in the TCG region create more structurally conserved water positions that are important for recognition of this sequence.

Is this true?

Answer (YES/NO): NO